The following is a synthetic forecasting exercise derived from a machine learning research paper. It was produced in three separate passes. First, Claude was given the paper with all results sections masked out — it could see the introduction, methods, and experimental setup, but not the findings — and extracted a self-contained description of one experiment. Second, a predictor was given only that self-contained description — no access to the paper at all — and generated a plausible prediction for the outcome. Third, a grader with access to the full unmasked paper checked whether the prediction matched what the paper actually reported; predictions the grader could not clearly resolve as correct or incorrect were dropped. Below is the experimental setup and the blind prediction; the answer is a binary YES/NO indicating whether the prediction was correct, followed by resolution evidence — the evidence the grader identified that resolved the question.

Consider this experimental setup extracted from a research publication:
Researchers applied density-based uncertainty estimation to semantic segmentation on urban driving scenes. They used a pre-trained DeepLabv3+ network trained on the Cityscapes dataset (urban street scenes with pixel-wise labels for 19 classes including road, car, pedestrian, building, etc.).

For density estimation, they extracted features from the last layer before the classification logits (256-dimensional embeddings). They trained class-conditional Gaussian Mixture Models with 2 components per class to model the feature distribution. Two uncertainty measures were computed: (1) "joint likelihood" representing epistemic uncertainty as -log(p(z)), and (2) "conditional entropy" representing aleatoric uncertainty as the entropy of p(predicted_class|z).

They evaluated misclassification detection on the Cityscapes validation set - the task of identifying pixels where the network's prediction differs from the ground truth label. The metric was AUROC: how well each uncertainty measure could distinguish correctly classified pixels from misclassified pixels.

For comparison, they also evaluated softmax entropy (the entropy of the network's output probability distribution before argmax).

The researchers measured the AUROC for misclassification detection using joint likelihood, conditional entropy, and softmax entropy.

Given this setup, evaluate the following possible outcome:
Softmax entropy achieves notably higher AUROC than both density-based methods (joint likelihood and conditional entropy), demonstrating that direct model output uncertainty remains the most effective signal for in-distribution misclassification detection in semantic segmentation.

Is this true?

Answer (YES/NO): NO